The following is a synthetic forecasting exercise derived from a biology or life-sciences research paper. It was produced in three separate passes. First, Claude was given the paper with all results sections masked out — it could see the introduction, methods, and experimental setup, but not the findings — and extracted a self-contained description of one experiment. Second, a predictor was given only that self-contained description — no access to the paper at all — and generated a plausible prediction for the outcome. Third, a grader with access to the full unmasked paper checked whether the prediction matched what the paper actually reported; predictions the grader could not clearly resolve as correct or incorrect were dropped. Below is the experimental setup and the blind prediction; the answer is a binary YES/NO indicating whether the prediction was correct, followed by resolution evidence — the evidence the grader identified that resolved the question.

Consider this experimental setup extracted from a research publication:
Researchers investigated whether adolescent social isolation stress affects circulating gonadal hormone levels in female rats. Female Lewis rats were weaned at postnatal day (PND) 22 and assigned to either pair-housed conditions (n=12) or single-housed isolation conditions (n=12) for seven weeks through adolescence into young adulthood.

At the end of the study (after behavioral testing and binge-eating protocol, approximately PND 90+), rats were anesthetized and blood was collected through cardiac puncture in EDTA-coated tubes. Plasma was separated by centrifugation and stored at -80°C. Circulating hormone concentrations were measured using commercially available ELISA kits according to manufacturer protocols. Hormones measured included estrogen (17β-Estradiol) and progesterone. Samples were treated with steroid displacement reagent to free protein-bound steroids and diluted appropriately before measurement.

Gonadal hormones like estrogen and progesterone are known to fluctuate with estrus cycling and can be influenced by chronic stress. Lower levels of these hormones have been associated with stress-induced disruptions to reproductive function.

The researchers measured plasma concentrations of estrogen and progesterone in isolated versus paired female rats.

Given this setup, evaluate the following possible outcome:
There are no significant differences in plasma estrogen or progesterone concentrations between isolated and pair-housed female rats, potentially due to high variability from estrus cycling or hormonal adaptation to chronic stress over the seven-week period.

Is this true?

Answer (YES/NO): YES